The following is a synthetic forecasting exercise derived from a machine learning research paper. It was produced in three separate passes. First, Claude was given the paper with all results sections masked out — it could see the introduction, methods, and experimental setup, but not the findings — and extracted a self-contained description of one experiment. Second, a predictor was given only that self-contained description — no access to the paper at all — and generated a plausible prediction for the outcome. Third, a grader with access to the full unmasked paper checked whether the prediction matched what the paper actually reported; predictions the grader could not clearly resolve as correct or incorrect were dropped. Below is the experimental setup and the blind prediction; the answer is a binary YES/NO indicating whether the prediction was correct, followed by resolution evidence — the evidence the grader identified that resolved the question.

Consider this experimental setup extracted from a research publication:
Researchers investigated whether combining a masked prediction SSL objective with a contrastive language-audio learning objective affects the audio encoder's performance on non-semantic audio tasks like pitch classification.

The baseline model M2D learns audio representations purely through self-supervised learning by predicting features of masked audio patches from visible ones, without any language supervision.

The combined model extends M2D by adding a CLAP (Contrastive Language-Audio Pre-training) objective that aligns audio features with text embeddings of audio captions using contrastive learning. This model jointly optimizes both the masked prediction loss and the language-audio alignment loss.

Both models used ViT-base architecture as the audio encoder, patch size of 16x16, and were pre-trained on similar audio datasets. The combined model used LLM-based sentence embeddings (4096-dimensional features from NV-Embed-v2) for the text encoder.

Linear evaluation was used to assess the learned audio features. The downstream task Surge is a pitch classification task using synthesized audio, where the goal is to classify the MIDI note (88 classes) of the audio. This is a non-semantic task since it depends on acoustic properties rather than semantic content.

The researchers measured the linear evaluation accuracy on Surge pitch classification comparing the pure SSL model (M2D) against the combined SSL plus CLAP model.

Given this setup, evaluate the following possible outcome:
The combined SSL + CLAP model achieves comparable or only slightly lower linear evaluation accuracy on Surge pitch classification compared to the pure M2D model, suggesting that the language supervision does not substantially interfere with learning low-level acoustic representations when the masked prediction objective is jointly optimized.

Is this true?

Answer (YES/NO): YES